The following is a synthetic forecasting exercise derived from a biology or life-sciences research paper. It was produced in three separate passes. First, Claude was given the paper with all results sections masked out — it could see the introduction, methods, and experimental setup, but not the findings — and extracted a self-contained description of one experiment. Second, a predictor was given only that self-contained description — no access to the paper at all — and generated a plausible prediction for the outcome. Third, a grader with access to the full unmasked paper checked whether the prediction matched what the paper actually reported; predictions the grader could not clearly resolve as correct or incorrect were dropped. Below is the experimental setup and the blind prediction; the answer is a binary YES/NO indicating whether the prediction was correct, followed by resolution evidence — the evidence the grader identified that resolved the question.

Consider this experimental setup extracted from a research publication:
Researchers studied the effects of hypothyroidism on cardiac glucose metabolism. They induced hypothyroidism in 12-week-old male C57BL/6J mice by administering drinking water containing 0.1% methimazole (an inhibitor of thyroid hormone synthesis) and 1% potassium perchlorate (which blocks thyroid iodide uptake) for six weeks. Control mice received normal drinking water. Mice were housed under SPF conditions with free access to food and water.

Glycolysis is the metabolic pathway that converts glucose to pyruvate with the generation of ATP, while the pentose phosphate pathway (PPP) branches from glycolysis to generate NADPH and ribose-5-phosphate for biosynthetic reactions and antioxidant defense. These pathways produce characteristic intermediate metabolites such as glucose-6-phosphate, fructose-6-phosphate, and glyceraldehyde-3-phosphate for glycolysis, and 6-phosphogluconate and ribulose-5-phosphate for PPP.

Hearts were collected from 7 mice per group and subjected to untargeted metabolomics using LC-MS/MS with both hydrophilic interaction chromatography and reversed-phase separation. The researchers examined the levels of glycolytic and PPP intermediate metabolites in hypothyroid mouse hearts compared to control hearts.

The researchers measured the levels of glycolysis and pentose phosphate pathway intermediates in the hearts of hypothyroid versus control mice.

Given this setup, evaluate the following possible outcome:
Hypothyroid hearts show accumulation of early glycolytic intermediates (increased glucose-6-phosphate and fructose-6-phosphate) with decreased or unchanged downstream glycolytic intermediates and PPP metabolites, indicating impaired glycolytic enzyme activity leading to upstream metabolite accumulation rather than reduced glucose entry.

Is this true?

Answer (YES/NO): NO